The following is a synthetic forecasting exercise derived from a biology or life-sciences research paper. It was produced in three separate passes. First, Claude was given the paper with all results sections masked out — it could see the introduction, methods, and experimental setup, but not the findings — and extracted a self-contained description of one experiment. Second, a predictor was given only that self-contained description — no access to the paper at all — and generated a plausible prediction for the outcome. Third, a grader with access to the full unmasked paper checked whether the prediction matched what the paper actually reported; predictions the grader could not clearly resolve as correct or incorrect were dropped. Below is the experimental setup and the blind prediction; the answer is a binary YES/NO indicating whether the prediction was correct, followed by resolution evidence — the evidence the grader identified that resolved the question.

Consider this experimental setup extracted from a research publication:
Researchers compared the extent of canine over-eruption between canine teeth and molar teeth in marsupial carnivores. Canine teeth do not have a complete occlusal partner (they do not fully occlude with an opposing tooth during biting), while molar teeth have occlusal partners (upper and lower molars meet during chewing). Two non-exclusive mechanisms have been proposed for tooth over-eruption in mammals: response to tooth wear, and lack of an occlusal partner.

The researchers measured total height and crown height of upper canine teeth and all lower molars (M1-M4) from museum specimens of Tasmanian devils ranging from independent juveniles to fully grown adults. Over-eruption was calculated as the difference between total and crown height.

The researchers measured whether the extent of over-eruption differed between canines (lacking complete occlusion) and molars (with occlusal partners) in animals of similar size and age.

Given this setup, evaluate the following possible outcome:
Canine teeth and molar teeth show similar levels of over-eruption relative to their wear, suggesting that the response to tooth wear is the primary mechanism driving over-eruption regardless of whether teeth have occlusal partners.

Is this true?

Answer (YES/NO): NO